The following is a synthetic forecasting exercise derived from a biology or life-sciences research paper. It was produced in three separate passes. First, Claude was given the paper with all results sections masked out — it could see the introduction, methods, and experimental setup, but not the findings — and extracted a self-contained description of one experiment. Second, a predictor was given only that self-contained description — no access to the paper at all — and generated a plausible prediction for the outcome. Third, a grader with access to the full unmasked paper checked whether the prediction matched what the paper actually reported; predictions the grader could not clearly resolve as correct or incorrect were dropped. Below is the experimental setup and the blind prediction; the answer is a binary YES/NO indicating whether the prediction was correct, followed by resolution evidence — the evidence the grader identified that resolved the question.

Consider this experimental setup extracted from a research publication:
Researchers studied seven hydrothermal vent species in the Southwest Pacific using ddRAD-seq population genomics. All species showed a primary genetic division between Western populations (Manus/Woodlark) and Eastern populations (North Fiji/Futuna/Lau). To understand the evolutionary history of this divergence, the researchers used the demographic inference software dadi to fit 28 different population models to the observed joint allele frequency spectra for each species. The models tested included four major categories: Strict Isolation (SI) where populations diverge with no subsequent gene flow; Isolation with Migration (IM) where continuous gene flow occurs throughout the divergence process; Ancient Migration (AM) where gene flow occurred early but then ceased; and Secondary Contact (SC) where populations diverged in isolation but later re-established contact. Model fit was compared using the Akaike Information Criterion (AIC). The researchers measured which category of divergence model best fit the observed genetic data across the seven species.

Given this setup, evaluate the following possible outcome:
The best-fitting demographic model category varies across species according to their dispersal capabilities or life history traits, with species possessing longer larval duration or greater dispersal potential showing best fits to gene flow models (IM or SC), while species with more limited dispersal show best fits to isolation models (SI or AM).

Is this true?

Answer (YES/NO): NO